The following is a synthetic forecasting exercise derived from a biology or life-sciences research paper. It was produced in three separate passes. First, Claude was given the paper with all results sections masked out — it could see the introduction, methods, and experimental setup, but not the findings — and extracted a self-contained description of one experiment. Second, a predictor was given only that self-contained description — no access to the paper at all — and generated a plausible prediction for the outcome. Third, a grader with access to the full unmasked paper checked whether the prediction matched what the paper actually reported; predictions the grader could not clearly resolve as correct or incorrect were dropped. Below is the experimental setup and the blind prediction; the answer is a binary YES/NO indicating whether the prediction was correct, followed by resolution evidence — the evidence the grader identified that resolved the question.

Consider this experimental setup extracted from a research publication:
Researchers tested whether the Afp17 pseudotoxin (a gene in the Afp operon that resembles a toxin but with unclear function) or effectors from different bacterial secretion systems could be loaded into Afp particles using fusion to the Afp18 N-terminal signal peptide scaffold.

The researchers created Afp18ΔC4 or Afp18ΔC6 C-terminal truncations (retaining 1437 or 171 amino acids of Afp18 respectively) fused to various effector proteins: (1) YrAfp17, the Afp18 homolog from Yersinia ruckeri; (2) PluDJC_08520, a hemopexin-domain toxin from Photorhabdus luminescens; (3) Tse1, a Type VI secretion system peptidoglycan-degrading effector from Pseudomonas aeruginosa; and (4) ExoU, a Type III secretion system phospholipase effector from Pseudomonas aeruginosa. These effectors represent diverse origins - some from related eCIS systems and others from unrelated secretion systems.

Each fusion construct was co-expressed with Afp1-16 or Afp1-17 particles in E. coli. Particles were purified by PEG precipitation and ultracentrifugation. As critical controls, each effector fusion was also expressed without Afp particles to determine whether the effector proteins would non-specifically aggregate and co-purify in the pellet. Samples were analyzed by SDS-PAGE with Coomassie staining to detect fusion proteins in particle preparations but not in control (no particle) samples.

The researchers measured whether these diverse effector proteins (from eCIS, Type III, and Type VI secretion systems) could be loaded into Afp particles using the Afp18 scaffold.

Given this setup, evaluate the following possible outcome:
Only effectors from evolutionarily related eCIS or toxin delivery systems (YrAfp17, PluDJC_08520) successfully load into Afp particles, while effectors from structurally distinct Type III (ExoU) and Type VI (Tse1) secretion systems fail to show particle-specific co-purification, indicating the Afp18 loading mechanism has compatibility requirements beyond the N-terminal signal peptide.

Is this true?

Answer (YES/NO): NO